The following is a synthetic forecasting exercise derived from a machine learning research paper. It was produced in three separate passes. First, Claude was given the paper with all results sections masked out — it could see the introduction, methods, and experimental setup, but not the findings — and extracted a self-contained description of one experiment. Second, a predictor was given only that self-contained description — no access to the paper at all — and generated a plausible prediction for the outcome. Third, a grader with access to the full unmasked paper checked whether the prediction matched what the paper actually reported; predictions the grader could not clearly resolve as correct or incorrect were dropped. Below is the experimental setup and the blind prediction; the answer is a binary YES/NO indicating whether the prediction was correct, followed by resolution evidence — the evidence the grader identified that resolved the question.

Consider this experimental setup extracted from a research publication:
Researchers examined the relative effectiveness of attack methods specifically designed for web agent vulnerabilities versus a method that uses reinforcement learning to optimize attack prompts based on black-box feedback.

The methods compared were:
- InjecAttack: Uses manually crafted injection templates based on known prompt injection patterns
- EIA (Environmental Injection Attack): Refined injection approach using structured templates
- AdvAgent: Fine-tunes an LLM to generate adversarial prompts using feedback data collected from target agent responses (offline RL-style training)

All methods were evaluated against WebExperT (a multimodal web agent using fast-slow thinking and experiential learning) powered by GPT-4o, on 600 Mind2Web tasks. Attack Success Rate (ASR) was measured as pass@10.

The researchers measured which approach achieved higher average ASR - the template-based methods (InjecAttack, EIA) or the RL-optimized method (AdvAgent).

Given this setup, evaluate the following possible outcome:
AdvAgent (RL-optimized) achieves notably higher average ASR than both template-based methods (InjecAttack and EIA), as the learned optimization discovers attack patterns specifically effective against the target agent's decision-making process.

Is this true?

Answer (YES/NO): YES